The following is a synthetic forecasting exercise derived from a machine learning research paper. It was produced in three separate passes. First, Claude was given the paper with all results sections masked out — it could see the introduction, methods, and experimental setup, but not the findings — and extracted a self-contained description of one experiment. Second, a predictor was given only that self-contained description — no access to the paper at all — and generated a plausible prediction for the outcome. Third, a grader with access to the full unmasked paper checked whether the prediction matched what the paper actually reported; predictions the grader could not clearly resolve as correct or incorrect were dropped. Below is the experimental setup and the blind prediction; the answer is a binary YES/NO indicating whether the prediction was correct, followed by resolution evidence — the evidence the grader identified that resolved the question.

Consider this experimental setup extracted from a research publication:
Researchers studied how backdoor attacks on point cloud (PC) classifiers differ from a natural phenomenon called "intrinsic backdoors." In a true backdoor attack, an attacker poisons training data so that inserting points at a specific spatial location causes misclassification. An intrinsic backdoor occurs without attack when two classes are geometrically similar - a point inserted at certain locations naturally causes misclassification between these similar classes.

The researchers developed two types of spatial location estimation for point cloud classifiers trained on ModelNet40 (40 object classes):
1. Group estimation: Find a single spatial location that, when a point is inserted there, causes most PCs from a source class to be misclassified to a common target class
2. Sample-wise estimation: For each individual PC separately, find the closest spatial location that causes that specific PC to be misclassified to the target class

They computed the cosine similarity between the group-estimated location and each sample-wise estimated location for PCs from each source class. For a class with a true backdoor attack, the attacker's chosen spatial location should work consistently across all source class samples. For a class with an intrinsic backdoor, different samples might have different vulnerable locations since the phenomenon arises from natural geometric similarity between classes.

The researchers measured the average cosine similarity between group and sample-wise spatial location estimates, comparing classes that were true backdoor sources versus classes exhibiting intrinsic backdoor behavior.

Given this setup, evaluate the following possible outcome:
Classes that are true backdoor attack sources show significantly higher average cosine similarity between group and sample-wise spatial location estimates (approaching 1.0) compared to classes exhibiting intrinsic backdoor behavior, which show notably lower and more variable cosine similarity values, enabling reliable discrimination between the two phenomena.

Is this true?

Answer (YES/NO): NO